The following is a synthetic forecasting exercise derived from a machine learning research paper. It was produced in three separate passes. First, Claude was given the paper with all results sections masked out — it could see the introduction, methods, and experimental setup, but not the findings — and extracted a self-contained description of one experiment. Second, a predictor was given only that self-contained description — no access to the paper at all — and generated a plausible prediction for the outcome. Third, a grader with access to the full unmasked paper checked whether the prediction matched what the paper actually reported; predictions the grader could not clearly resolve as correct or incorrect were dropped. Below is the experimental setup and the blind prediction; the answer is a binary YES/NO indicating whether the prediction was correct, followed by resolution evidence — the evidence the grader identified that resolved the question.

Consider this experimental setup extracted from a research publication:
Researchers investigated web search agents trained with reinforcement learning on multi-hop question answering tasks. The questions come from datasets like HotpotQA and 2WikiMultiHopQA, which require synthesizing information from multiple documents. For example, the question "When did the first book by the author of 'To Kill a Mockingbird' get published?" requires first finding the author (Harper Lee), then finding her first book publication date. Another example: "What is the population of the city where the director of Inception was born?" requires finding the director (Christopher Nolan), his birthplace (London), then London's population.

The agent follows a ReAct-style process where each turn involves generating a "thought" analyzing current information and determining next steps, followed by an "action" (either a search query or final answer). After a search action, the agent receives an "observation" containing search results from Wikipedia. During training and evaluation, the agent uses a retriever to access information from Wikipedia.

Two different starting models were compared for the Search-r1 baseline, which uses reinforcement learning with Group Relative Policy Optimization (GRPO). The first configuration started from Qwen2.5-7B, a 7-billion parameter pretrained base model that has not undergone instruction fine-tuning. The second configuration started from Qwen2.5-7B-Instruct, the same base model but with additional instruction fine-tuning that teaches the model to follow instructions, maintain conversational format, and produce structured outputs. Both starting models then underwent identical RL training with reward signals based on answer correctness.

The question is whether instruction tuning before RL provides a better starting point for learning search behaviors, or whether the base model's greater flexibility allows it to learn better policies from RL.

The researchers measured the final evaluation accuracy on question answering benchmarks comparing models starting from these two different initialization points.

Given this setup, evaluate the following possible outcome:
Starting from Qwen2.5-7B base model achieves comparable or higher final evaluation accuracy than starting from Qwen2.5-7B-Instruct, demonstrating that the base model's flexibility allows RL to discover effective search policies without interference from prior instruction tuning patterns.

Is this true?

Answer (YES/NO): NO